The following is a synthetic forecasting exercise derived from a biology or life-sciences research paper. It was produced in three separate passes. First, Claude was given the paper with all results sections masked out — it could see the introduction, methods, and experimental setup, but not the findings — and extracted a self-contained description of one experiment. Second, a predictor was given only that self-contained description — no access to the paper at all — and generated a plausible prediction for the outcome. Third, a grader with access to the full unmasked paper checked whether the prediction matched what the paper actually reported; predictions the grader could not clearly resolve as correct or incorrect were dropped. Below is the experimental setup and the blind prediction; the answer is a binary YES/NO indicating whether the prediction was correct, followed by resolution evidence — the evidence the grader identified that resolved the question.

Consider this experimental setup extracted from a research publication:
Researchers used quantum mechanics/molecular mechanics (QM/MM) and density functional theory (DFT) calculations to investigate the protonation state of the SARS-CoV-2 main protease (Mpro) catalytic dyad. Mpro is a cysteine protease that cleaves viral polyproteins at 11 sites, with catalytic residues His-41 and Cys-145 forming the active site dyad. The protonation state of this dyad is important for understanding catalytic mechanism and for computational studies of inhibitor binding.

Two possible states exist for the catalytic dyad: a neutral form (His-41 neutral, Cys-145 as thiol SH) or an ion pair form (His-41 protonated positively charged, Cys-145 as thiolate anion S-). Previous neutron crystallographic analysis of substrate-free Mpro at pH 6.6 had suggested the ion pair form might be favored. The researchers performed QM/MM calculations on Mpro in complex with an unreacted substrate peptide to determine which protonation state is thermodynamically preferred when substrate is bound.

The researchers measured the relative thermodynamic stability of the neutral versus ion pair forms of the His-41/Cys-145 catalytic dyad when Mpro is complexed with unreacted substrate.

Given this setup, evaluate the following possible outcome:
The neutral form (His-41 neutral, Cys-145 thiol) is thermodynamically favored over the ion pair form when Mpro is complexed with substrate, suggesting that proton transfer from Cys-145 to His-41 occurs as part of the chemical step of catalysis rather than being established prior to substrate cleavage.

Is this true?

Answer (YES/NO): YES